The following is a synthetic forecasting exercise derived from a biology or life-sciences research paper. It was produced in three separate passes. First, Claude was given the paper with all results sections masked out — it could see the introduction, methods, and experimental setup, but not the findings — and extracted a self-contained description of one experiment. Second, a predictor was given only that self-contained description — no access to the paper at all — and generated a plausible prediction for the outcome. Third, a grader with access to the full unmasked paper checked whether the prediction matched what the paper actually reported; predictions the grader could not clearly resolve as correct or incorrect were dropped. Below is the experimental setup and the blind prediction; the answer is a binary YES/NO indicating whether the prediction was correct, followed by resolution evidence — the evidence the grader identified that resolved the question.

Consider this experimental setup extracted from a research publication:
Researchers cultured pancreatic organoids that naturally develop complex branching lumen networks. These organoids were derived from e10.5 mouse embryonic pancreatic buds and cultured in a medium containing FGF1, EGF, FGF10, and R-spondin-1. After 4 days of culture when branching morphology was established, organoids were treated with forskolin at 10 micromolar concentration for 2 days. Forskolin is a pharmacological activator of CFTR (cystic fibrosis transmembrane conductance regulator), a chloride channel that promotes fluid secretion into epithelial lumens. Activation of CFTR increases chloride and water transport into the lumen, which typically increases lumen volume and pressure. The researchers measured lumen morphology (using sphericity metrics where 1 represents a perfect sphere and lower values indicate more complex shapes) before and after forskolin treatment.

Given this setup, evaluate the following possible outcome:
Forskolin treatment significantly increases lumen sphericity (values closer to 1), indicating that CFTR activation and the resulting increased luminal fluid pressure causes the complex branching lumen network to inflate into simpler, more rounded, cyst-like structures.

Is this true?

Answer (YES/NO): NO